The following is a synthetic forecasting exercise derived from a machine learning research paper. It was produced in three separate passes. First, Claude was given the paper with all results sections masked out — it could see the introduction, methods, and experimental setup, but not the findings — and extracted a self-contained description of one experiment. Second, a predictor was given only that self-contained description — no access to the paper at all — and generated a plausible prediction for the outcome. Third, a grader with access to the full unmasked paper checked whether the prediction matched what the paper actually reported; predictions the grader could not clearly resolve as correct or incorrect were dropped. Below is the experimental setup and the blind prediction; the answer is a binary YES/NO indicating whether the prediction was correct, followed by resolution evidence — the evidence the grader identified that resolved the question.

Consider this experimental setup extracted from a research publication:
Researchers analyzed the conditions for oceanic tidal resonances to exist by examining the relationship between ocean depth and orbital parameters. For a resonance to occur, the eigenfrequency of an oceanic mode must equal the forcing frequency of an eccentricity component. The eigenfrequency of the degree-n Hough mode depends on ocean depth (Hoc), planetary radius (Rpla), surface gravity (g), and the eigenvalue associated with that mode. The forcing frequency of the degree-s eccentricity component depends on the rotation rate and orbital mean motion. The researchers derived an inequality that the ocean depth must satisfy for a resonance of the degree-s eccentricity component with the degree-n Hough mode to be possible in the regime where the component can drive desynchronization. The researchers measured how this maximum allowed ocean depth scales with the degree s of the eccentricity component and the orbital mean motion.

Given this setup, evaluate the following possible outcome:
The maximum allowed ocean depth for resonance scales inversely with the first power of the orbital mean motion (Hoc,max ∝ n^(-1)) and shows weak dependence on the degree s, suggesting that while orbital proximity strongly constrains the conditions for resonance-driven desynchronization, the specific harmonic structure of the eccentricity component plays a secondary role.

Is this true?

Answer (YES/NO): NO